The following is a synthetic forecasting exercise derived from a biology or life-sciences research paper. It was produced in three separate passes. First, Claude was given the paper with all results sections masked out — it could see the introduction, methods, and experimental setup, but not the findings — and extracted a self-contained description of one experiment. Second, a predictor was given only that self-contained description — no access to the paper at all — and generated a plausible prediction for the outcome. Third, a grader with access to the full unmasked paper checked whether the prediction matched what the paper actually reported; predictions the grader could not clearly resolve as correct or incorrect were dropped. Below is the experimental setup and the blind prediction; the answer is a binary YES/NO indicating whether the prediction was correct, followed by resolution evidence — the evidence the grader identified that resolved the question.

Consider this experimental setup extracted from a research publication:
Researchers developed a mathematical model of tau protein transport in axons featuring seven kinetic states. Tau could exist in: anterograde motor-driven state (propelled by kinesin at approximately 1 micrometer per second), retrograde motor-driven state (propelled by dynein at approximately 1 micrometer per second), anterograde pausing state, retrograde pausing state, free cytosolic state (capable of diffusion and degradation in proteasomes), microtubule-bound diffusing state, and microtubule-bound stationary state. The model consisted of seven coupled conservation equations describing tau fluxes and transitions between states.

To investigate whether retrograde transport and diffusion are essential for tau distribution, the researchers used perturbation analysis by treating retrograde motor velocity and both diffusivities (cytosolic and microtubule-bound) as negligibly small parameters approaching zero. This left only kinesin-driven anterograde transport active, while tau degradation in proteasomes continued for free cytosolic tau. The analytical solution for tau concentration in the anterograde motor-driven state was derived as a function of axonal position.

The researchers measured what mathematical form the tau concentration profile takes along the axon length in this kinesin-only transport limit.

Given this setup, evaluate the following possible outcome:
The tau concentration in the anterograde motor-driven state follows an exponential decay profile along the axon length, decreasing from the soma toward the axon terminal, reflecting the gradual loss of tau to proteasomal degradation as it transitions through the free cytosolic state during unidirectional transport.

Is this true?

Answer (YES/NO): NO